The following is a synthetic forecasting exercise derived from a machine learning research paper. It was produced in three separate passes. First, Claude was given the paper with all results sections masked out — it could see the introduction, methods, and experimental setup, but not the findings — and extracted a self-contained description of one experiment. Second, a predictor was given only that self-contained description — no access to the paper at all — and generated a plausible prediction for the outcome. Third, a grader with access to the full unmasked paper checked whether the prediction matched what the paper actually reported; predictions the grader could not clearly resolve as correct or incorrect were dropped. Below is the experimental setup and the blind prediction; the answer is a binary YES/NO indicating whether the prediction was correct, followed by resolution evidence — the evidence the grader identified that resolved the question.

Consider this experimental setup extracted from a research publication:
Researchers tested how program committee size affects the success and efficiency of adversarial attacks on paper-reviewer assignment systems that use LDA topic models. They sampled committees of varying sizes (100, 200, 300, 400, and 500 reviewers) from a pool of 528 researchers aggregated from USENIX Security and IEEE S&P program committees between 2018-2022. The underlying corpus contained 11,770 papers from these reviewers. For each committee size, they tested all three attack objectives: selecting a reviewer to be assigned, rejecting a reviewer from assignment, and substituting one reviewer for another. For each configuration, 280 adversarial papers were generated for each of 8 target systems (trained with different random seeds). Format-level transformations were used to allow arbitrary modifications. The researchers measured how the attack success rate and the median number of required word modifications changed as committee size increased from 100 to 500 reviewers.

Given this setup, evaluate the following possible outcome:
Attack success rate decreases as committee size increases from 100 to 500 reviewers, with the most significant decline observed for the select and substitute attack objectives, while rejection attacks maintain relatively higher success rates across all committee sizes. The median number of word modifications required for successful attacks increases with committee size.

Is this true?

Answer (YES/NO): NO